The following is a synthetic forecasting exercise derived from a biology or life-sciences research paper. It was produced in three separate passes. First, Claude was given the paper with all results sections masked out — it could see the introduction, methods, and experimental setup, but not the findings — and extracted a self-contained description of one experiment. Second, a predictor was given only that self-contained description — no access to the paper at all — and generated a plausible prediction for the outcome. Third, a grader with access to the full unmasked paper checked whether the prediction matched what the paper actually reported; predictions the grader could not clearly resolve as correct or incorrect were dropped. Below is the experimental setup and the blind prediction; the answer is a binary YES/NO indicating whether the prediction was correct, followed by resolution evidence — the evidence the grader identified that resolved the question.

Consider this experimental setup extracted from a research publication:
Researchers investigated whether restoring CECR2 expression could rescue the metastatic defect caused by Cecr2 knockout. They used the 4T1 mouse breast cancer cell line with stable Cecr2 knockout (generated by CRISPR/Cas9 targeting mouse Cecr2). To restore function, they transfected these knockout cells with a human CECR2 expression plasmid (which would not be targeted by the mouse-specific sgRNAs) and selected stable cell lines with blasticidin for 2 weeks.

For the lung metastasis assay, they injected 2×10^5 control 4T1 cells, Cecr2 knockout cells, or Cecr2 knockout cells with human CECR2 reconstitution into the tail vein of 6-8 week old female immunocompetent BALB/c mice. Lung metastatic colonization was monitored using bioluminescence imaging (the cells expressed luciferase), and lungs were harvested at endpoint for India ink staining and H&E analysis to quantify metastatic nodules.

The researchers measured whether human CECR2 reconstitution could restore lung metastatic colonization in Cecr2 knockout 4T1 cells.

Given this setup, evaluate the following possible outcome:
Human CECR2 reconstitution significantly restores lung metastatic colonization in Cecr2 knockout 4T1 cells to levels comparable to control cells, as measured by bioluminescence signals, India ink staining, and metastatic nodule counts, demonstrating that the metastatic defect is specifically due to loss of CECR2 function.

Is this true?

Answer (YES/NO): YES